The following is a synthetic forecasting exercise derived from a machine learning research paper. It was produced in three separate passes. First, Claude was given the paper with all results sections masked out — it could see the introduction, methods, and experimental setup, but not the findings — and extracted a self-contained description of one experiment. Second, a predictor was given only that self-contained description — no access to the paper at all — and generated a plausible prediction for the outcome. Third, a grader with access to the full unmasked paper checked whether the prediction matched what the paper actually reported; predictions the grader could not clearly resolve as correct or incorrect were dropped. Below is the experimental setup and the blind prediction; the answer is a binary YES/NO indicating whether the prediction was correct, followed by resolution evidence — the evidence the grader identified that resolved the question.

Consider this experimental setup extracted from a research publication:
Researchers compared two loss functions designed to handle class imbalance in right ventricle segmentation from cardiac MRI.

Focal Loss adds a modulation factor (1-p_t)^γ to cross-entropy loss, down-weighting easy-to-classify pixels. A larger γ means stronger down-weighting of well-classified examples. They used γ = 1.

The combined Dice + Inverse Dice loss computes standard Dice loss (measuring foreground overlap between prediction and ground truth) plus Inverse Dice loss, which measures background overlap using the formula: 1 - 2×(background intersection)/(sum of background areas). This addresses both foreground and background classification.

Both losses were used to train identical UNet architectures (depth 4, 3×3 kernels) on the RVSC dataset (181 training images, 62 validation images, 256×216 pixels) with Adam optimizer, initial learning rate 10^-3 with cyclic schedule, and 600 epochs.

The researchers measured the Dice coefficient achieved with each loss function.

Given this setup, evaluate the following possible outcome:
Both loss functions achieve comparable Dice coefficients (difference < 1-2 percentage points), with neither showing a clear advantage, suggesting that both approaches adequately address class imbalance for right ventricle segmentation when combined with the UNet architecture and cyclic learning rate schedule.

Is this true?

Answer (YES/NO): NO